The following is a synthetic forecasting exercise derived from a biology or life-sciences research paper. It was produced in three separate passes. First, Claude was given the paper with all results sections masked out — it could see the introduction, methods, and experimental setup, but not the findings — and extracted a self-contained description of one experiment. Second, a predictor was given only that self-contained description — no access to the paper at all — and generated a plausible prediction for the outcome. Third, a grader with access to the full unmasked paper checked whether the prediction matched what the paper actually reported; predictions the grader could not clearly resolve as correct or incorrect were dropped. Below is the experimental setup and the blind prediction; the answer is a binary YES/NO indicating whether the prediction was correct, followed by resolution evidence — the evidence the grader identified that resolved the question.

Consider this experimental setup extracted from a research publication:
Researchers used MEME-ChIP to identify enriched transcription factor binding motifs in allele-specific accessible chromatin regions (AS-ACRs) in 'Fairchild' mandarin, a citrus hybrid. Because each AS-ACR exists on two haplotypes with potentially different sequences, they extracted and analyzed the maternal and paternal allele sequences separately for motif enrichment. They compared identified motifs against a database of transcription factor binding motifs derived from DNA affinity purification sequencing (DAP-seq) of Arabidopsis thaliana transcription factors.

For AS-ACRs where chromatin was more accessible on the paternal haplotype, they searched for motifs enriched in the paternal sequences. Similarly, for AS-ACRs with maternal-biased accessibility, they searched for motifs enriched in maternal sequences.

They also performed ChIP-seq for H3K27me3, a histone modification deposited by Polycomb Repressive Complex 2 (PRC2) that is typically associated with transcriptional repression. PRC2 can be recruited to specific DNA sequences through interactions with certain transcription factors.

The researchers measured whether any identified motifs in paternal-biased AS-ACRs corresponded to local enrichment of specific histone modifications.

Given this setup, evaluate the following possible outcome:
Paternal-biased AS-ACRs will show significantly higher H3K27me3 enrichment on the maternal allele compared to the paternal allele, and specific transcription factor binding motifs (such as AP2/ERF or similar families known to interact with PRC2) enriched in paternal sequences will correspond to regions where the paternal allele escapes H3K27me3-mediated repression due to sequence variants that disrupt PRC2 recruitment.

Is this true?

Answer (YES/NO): NO